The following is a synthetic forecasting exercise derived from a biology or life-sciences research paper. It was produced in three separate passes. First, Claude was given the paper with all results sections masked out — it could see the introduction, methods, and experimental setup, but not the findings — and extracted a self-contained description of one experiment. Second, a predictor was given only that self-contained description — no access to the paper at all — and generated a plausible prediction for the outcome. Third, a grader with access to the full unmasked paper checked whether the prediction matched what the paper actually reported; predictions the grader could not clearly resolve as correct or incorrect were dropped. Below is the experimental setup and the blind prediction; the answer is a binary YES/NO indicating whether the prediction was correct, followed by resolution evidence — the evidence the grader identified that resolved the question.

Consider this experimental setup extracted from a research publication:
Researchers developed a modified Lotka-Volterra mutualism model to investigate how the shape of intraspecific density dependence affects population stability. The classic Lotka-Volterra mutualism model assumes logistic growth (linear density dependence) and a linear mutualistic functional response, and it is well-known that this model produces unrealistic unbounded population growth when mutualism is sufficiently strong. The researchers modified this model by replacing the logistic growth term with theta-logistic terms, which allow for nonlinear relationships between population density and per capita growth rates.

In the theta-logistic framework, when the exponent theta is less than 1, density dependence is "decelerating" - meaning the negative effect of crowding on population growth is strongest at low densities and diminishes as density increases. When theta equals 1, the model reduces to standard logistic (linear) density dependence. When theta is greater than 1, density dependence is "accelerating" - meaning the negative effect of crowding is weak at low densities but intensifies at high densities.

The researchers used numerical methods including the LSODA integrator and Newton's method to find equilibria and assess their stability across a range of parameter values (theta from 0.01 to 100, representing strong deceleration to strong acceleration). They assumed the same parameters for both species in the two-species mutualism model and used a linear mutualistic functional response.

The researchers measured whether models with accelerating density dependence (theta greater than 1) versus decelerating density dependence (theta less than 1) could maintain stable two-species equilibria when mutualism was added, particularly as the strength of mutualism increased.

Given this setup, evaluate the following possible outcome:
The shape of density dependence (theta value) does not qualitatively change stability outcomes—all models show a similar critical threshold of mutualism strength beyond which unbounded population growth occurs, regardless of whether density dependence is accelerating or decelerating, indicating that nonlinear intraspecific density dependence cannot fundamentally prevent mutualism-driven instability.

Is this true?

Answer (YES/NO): NO